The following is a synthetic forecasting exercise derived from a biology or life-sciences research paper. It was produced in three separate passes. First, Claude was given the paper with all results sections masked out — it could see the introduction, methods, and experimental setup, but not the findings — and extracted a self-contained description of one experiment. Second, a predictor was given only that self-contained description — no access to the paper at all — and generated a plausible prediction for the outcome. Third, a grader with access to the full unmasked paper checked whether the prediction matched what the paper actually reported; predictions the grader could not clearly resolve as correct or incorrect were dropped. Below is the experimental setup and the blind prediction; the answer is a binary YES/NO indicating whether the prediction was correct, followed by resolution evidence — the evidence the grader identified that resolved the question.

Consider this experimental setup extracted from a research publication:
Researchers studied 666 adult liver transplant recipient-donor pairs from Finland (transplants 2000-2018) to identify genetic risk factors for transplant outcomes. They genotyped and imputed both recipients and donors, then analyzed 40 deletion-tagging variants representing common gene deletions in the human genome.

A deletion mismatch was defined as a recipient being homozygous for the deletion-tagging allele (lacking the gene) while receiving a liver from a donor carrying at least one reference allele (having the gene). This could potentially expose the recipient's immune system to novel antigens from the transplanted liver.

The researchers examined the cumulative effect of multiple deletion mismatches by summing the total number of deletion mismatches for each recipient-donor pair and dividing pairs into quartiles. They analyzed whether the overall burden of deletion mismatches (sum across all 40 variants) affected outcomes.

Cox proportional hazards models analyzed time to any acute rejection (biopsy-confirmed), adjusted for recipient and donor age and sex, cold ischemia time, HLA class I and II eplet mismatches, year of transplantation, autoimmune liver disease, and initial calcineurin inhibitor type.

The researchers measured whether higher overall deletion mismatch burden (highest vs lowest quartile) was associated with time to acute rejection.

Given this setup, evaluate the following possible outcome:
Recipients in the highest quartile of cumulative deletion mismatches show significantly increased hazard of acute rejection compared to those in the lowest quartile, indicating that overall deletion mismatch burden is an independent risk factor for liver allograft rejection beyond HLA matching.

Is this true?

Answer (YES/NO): NO